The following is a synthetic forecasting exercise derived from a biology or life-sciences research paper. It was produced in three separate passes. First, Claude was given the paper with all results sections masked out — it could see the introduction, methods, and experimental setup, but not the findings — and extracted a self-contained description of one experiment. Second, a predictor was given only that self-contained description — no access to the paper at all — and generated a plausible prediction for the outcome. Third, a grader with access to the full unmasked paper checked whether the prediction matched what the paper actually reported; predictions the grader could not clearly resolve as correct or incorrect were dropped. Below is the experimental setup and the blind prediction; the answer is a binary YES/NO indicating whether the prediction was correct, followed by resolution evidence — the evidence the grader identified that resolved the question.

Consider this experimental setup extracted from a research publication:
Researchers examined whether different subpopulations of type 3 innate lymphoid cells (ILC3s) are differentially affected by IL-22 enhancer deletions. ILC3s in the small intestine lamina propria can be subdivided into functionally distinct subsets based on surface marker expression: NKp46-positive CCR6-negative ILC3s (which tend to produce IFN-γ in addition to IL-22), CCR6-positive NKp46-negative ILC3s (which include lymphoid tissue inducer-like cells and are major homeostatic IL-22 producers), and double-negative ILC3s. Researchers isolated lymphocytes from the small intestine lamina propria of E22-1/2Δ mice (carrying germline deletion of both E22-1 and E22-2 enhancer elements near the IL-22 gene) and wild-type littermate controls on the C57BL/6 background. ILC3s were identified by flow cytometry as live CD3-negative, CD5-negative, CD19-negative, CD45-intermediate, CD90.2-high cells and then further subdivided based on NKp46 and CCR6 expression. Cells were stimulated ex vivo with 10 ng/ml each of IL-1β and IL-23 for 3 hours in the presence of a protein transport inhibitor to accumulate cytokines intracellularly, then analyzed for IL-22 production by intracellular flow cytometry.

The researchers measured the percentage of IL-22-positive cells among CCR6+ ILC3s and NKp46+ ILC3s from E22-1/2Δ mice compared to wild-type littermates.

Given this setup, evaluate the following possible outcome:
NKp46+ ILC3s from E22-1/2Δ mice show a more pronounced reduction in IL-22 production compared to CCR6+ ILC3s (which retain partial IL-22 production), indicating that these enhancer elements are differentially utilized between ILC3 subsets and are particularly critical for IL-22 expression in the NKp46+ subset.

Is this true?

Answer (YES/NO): NO